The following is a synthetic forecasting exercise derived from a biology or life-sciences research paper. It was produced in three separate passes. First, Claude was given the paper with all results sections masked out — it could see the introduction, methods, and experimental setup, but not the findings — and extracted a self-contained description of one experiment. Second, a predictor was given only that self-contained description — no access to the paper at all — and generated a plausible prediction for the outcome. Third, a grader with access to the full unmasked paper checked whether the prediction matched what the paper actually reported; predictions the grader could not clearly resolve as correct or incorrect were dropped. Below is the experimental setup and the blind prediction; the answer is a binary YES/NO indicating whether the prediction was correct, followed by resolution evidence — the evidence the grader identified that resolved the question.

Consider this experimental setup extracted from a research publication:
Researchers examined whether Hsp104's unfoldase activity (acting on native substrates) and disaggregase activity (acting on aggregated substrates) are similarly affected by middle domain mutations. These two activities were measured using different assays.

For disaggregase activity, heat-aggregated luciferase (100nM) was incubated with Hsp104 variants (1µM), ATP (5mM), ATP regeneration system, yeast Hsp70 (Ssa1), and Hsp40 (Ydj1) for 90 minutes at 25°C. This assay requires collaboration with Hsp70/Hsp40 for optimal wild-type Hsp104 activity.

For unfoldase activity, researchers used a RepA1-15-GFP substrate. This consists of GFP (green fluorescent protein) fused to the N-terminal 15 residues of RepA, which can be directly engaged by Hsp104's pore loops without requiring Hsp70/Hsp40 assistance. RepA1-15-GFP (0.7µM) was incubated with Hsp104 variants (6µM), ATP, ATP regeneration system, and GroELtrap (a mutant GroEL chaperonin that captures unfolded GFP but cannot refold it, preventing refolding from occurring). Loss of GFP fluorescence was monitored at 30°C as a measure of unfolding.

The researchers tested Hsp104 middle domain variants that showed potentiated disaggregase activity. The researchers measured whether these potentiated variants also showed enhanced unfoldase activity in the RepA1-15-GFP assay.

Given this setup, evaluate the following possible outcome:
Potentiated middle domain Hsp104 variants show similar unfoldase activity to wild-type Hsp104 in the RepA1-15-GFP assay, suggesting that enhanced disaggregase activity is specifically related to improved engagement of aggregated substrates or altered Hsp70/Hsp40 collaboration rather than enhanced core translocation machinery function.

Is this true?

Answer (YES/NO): NO